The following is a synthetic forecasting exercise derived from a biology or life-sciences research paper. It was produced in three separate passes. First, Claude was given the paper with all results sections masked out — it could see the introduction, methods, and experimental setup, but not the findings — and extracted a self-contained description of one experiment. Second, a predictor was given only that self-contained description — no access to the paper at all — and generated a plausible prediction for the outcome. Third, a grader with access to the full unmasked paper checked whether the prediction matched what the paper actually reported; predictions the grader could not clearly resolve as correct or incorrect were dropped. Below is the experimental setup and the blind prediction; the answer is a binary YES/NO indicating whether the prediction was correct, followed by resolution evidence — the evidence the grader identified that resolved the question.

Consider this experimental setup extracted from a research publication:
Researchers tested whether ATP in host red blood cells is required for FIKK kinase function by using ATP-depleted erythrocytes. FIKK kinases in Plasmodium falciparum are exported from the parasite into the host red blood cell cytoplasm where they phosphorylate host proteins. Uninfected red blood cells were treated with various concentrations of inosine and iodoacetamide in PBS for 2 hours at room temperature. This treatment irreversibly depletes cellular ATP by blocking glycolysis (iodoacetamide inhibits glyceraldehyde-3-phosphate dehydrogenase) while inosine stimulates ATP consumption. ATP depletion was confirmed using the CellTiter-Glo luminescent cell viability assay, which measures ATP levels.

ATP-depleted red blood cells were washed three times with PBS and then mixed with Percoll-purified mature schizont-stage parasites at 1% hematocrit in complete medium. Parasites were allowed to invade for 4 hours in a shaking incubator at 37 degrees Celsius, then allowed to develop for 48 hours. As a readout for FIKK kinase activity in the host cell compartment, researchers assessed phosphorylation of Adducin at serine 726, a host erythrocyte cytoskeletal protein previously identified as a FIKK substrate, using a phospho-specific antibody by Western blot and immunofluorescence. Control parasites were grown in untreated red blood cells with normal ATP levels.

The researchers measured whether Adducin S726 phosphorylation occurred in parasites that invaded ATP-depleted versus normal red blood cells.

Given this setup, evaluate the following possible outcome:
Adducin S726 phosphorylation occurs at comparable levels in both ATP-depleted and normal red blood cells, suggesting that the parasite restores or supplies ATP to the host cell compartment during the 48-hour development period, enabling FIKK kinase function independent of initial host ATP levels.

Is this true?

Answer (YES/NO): YES